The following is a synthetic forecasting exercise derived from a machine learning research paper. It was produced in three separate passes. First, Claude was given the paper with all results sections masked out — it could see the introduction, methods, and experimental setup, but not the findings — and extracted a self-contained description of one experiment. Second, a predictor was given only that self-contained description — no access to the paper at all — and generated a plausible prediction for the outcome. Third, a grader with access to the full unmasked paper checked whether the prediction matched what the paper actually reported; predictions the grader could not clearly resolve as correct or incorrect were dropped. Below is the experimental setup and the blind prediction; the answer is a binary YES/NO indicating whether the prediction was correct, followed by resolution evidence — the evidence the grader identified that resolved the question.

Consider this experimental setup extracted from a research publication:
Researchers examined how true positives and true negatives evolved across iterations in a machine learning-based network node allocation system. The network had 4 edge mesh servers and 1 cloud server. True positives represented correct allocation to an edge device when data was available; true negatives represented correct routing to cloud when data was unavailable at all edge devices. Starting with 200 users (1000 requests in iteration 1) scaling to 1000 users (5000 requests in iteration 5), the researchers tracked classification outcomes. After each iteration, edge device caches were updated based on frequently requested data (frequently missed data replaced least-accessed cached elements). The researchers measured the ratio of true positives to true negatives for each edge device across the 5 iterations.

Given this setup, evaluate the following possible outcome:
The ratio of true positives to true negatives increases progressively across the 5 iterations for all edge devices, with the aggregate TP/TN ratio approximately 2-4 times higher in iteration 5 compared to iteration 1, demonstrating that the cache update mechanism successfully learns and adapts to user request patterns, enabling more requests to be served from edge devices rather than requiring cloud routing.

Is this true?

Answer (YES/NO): NO